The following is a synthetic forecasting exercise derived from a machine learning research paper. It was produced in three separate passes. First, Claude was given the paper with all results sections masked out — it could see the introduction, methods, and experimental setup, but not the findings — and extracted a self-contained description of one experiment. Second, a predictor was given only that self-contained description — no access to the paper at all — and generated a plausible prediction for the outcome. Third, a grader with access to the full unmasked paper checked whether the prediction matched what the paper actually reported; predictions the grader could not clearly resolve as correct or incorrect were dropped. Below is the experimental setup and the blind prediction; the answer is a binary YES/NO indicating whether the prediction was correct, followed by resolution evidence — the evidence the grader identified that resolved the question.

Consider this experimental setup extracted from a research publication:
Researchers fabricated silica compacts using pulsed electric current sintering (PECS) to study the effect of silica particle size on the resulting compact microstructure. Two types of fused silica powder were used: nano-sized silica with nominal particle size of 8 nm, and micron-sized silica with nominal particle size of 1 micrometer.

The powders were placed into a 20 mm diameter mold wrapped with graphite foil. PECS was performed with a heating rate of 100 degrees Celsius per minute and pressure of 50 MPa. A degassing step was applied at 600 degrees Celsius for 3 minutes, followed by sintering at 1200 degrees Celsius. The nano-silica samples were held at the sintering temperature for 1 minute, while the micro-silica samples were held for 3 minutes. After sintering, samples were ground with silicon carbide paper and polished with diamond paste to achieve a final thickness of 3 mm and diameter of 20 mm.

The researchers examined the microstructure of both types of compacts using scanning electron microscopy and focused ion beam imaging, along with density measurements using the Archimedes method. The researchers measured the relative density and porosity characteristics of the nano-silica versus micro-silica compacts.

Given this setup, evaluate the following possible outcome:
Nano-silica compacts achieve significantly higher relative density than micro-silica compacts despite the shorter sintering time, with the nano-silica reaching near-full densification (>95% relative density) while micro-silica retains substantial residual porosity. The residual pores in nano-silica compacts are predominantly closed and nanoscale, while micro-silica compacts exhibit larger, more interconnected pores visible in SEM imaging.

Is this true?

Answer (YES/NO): NO